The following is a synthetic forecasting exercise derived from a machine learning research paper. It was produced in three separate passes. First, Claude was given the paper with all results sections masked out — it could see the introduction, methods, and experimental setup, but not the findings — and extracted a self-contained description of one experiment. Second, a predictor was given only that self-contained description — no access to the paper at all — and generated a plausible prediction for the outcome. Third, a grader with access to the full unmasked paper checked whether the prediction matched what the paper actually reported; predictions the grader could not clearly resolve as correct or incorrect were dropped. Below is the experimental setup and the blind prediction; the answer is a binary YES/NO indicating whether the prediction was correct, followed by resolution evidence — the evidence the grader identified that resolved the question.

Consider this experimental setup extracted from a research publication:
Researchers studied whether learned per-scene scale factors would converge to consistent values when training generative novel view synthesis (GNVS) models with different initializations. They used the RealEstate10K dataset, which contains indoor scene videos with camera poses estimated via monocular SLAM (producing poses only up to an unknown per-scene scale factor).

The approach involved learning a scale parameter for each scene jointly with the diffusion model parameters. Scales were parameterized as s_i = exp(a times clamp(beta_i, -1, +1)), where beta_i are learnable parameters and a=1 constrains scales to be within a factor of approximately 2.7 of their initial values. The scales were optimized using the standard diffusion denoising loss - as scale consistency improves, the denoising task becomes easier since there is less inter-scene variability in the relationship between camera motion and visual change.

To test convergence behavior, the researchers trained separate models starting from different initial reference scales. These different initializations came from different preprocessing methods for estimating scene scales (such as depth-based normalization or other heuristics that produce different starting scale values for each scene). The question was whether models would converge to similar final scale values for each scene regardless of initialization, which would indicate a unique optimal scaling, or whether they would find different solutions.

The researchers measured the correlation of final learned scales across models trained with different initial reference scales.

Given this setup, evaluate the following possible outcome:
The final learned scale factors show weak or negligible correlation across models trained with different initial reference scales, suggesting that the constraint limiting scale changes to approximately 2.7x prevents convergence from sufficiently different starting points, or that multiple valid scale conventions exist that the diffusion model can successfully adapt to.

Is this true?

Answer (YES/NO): NO